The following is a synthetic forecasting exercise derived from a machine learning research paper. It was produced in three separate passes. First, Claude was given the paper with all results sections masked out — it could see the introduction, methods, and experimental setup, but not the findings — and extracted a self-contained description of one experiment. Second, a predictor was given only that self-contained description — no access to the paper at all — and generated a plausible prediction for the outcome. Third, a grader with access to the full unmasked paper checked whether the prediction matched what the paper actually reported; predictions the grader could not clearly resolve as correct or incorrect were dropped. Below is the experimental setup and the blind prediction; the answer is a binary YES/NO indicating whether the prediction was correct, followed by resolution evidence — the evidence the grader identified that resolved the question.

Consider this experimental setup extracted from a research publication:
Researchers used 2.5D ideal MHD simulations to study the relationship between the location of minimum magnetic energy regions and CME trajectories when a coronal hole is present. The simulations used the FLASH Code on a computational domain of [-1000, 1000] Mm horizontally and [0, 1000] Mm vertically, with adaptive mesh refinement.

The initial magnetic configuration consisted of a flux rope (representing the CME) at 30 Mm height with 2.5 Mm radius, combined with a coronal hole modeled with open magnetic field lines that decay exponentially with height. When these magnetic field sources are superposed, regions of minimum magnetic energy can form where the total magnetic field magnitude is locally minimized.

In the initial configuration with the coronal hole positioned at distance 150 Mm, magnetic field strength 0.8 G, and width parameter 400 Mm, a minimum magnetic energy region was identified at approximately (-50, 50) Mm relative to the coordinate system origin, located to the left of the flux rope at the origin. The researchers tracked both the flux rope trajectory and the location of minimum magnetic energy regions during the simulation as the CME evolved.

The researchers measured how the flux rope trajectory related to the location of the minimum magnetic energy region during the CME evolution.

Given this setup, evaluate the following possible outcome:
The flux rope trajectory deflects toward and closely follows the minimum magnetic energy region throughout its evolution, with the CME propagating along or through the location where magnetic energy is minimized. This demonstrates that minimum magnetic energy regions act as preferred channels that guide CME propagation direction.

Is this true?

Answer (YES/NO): NO